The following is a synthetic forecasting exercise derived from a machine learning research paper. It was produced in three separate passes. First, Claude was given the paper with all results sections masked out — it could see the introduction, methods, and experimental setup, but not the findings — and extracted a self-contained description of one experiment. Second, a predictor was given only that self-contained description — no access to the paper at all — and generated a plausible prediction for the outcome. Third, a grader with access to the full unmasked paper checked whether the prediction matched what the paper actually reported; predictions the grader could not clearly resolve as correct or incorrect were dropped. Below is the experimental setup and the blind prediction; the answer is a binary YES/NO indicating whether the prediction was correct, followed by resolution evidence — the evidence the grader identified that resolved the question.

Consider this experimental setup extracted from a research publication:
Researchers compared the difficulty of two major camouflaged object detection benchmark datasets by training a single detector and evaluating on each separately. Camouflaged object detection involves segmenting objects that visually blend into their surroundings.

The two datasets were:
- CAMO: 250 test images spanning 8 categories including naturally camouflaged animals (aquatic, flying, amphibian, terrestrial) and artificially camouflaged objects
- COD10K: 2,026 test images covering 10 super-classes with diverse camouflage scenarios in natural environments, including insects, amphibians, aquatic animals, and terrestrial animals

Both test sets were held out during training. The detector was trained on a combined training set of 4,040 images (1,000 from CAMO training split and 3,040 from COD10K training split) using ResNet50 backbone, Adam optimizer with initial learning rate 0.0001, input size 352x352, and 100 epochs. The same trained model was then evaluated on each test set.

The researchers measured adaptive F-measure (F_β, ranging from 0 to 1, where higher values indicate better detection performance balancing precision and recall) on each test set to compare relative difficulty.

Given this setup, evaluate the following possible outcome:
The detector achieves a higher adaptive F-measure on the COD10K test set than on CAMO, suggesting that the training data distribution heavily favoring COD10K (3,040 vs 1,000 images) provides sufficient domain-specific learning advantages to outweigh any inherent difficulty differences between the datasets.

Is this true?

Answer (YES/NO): NO